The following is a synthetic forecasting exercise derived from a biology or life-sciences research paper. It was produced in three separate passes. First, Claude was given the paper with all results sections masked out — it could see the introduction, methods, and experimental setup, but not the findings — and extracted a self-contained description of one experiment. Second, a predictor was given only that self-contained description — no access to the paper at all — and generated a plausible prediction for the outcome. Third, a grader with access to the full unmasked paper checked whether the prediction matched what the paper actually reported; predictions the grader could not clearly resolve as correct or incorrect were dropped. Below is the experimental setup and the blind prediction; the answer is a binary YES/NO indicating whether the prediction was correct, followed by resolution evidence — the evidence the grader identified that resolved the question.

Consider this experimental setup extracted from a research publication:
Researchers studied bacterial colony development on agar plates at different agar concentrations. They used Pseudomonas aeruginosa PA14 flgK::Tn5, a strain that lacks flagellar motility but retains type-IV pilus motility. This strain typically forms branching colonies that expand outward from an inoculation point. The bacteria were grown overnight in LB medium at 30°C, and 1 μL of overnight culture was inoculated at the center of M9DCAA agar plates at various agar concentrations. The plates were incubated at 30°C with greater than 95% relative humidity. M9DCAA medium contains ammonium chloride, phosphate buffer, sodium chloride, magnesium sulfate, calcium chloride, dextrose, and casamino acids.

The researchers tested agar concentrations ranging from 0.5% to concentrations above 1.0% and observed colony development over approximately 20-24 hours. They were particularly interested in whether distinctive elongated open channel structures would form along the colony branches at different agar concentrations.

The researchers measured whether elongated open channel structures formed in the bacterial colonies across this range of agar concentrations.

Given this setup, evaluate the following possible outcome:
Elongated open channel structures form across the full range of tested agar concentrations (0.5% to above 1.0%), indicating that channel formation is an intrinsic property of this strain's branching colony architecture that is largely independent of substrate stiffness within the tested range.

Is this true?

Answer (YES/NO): NO